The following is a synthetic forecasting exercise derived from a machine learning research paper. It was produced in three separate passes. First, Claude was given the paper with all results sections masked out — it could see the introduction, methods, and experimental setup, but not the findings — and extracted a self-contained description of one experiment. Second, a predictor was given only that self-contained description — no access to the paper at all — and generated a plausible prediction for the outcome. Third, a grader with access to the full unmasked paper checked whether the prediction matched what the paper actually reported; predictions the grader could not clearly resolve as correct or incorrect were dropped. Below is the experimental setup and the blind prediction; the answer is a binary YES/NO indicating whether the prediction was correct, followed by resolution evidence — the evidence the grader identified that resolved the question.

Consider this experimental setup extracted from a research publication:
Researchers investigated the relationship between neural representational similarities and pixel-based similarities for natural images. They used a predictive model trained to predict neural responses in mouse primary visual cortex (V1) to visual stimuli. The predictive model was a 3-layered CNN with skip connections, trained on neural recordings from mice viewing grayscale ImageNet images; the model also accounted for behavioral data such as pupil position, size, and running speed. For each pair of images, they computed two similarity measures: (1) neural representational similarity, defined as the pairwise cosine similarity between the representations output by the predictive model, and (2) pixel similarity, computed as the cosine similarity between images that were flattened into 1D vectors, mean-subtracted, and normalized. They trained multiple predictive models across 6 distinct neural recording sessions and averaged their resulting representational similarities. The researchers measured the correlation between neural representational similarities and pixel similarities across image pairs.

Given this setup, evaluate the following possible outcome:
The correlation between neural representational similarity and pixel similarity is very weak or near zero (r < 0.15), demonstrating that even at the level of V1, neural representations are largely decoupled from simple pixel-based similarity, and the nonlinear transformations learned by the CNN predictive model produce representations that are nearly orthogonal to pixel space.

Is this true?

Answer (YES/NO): NO